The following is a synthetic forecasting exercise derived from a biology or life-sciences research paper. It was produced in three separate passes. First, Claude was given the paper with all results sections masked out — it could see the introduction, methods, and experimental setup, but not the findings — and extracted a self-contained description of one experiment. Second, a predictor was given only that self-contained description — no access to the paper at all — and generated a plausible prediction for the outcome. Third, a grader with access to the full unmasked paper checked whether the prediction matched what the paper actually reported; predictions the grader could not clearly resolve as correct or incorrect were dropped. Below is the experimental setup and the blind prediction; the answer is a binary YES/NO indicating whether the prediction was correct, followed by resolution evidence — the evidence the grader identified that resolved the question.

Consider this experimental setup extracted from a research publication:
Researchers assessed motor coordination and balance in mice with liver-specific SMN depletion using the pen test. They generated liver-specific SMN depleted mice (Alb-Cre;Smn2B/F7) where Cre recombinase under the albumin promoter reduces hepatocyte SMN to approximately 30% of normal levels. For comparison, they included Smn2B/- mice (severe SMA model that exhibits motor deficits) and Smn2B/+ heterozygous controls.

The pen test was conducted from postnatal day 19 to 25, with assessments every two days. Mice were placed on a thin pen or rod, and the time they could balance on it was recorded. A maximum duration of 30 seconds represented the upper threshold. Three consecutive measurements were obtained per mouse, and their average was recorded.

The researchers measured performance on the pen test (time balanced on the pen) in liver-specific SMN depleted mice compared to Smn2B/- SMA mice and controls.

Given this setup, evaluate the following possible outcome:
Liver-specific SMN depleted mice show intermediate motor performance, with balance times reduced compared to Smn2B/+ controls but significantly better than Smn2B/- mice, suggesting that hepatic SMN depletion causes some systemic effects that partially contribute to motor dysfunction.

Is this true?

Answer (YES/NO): NO